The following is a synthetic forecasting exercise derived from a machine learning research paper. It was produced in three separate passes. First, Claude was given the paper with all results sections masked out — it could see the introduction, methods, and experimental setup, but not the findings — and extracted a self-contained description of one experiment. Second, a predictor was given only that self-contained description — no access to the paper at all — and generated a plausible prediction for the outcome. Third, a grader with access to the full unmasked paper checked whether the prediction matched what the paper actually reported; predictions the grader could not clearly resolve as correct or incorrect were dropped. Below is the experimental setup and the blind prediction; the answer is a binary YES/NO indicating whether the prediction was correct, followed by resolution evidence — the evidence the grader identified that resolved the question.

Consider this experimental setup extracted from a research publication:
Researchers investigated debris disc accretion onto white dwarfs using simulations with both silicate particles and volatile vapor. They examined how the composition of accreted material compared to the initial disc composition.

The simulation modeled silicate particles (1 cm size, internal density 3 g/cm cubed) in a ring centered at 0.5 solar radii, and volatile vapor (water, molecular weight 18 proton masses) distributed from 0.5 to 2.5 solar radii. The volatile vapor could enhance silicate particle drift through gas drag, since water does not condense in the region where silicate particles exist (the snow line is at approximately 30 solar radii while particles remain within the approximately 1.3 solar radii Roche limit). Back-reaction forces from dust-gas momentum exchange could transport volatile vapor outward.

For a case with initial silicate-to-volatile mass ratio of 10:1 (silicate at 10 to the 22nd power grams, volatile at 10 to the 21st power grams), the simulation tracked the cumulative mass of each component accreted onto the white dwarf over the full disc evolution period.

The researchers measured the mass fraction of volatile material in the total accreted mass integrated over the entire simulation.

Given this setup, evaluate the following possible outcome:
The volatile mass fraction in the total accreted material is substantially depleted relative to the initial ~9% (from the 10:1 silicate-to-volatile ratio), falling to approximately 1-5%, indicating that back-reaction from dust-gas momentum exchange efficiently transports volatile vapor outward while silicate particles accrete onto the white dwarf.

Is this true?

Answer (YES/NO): NO